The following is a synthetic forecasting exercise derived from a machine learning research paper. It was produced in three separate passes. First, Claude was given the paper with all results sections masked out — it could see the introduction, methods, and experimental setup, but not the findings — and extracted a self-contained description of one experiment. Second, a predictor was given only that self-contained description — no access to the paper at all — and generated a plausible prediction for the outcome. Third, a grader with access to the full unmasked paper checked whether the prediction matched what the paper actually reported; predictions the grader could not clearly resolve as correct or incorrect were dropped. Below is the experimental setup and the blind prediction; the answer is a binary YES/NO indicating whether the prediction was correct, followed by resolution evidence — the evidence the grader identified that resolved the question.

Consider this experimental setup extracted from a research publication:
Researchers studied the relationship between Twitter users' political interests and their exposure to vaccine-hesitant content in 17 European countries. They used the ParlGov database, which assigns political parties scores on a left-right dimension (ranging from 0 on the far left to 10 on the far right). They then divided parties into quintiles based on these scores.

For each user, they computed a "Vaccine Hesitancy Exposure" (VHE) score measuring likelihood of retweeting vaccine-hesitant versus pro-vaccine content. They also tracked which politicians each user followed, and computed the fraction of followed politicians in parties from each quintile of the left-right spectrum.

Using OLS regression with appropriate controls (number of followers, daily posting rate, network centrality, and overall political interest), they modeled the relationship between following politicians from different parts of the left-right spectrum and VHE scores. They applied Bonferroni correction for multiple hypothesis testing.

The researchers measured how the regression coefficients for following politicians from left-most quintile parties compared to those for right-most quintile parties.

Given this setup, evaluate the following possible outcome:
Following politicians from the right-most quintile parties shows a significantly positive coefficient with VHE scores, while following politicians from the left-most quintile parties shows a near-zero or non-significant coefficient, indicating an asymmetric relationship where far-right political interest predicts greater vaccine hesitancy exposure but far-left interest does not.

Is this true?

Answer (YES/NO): NO